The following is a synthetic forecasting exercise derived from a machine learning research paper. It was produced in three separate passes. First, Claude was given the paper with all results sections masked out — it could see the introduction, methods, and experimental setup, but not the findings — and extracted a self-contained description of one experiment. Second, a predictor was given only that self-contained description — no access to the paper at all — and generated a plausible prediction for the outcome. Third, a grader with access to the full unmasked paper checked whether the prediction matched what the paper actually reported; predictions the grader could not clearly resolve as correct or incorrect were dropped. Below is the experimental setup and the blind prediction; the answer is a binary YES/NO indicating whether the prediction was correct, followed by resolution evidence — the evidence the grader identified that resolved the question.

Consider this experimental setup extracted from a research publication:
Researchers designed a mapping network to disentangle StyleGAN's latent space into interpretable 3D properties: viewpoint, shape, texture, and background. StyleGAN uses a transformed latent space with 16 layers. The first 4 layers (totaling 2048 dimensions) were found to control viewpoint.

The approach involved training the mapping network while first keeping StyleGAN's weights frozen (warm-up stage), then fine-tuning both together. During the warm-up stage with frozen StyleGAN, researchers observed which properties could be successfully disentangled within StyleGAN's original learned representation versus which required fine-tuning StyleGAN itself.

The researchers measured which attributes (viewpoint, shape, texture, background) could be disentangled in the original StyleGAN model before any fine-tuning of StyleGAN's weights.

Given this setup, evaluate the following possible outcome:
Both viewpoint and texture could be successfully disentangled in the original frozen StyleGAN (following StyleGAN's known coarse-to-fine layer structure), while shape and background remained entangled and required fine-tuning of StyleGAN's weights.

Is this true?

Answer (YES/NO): NO